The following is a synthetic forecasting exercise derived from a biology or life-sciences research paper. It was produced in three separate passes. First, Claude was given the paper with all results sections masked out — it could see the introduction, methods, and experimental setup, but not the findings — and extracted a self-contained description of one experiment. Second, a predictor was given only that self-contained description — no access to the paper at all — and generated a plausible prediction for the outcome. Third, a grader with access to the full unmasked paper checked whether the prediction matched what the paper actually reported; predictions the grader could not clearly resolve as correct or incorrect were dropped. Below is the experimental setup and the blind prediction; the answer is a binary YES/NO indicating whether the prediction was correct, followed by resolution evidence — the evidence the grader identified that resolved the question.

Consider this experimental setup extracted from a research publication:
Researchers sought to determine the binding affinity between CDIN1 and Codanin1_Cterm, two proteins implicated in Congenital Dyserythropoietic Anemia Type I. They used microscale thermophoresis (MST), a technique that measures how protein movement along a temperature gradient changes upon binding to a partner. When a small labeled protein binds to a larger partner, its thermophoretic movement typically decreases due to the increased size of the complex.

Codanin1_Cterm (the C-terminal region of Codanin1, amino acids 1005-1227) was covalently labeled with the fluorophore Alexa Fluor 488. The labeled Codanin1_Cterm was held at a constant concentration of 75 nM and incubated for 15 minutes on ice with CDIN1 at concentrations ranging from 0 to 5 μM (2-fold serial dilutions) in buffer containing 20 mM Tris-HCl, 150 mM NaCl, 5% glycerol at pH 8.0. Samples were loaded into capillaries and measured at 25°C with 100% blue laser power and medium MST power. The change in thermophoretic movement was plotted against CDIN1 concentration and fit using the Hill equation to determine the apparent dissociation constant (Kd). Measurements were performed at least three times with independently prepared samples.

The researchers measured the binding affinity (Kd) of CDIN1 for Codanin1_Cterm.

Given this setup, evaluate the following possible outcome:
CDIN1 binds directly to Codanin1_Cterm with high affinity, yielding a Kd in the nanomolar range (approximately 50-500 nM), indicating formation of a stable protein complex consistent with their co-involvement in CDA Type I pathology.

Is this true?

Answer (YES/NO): YES